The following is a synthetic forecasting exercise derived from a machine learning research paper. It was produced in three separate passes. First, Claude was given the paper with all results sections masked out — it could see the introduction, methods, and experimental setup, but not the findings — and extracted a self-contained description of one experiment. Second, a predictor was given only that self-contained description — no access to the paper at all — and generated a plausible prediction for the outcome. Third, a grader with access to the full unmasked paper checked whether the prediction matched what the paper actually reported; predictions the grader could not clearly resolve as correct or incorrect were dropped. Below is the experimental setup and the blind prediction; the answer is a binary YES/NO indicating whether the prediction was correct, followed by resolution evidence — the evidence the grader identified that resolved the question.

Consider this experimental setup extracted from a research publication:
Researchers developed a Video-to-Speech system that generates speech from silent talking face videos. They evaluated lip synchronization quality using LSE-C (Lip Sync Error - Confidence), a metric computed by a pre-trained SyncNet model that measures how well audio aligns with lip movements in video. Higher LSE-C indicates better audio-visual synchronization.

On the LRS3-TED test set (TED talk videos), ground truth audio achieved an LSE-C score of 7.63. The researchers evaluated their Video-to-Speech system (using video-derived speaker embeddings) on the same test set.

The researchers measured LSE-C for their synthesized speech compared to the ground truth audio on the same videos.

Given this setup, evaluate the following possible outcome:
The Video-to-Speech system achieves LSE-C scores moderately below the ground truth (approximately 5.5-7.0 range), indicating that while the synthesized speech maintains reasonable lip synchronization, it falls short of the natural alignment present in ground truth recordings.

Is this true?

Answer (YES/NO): NO